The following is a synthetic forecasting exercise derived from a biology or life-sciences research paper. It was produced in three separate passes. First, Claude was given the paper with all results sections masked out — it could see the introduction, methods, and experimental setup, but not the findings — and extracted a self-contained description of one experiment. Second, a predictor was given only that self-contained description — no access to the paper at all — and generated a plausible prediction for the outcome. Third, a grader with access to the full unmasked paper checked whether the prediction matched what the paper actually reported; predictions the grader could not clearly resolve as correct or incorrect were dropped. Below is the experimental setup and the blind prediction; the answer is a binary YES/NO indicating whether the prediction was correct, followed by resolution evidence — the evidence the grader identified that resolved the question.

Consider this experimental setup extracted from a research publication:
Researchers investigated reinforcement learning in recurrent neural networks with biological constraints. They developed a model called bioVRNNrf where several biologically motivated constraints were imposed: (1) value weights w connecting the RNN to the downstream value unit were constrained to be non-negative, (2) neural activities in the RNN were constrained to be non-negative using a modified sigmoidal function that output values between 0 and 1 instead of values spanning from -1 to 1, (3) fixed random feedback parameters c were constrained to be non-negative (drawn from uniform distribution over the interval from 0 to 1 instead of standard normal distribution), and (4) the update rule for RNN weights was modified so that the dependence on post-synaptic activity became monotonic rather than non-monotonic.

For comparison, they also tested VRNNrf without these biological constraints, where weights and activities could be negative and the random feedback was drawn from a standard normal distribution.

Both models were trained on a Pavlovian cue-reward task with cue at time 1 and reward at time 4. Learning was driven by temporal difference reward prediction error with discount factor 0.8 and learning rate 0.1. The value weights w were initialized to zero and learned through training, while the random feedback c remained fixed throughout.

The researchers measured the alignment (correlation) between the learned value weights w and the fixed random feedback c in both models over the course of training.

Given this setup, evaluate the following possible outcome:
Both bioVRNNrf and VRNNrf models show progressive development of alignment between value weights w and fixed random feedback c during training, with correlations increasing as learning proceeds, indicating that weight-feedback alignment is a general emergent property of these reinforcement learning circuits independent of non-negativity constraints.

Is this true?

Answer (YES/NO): NO